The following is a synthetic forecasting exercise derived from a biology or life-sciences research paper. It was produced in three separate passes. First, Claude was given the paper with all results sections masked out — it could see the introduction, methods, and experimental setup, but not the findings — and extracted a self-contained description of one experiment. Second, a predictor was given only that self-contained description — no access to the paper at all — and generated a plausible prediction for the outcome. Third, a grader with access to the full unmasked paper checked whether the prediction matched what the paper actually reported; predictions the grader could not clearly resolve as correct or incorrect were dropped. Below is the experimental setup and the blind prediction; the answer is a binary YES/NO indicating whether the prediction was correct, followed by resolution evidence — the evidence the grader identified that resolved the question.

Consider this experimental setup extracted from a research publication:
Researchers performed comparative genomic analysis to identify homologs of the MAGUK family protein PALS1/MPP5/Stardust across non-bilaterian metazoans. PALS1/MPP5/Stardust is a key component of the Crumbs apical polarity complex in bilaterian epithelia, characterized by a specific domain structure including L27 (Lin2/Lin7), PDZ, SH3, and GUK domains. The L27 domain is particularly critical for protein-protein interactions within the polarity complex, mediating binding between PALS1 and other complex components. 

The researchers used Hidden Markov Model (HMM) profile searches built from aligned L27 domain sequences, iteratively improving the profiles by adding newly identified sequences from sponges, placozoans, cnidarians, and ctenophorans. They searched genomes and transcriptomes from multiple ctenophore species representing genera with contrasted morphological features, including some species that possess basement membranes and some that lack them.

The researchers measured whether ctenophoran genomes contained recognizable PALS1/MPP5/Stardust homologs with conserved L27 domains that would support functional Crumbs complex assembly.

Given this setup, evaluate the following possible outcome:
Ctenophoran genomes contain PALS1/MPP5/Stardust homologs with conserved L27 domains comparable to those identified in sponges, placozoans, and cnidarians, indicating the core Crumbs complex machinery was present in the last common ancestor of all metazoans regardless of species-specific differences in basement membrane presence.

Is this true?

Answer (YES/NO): NO